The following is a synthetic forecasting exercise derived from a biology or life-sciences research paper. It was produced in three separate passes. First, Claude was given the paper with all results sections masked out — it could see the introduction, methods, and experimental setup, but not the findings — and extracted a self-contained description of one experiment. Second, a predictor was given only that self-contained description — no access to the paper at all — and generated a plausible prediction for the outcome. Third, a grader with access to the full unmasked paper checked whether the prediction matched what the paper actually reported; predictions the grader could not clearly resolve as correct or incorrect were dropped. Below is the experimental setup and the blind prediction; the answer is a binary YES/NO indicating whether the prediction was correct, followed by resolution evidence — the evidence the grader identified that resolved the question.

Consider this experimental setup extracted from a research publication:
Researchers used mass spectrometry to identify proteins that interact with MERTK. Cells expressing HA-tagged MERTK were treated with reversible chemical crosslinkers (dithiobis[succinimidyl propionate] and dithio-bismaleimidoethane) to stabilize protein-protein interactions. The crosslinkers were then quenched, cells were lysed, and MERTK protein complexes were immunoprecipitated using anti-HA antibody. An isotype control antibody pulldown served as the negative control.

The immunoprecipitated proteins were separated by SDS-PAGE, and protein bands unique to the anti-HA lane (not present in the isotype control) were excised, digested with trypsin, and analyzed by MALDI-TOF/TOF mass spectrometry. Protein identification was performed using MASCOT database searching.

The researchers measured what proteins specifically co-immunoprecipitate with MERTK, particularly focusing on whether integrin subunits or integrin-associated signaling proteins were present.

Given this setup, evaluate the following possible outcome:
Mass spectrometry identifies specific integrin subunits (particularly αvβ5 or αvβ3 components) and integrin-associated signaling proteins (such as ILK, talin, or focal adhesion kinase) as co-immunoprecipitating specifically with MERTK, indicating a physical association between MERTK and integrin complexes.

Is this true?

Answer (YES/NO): NO